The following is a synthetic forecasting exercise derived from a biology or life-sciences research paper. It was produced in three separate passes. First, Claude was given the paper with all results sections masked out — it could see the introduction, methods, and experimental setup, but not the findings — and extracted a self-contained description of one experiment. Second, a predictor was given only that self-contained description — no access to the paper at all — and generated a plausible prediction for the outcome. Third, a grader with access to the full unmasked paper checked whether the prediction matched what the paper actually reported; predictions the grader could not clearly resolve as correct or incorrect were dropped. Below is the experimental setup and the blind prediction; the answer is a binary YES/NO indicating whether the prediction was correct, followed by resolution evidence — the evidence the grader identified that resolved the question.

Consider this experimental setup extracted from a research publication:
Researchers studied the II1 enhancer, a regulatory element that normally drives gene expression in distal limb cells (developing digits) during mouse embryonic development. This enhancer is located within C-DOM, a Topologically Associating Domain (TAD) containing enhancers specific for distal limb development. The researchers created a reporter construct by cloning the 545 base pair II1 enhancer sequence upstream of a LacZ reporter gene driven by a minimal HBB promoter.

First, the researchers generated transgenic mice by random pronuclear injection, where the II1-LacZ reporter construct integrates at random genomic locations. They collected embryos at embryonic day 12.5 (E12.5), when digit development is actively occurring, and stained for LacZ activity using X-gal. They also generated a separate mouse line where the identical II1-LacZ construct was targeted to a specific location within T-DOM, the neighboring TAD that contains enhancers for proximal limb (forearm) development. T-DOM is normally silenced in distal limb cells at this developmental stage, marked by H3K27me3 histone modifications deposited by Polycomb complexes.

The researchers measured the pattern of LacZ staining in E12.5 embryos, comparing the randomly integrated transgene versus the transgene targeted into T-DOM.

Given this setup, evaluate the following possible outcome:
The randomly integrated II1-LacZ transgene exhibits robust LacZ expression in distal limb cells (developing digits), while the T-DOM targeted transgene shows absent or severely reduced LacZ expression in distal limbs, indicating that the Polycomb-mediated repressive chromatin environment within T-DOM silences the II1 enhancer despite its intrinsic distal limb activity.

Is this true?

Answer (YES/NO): YES